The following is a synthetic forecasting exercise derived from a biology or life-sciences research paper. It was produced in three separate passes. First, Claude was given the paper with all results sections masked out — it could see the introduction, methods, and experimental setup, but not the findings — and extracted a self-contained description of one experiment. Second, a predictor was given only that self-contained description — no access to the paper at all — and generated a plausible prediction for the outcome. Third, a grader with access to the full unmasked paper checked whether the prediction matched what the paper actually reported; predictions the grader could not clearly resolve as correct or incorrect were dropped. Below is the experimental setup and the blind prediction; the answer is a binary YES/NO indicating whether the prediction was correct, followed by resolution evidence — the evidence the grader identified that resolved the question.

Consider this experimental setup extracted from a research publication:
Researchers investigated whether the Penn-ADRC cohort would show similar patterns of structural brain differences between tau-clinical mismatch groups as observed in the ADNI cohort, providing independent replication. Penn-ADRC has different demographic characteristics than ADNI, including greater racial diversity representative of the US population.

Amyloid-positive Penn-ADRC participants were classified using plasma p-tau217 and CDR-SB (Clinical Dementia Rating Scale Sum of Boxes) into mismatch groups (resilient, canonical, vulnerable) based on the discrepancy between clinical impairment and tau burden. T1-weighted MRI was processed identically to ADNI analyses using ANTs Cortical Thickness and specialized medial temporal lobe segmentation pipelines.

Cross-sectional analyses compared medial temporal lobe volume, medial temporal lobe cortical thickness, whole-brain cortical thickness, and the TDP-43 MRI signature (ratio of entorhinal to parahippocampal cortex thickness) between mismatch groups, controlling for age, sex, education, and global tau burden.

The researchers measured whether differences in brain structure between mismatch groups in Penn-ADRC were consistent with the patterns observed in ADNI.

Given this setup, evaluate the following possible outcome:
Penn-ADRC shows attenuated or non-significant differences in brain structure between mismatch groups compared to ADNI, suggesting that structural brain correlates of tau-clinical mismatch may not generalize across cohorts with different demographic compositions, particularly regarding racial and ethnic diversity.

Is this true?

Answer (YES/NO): NO